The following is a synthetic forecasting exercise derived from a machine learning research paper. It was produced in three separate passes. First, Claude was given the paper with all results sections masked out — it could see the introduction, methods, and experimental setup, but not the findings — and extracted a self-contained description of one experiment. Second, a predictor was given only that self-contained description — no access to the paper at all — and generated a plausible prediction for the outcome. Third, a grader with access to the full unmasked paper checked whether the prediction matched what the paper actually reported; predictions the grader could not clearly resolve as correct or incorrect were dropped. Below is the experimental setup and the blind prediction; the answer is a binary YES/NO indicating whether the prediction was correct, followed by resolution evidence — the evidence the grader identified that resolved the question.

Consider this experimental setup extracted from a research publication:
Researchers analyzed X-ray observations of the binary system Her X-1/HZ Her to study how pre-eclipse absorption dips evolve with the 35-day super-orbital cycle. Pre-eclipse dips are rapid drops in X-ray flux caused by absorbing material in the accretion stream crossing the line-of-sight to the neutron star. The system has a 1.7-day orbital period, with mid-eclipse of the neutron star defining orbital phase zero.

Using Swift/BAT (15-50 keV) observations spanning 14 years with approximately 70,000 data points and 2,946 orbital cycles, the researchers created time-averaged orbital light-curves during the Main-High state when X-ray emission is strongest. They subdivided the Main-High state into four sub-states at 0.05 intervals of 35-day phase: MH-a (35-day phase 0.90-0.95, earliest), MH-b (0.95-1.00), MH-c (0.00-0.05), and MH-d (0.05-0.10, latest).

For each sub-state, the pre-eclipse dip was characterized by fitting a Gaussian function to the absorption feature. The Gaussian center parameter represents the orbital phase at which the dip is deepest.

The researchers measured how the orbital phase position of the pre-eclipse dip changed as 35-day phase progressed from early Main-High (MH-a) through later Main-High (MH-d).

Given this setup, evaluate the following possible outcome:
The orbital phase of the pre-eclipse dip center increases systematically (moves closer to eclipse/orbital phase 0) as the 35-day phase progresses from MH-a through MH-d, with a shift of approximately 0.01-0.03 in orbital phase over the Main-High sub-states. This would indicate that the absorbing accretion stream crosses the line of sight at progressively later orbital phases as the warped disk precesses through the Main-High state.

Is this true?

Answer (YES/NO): NO